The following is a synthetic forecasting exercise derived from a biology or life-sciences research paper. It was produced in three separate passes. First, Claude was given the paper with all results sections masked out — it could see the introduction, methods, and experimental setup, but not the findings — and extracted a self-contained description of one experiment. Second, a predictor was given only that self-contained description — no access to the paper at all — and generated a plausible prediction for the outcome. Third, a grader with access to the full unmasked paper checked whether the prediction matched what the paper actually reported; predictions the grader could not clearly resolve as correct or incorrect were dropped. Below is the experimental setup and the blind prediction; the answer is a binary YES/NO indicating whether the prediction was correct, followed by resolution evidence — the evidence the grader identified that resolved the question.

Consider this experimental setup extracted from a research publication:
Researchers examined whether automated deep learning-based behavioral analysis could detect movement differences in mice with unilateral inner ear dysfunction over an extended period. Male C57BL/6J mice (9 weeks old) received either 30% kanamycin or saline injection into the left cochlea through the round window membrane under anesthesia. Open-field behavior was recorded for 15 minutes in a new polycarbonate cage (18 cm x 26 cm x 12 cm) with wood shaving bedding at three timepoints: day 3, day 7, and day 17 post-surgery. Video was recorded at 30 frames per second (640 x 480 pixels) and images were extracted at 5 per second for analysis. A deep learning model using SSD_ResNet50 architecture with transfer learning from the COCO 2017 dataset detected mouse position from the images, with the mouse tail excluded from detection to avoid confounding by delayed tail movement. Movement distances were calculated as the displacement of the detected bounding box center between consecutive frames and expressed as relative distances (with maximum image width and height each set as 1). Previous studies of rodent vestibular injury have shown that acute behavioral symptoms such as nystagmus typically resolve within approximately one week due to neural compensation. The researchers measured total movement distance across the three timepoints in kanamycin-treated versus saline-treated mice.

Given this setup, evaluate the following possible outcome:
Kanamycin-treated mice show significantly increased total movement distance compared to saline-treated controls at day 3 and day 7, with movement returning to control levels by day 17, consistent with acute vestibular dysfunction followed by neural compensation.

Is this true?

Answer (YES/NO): NO